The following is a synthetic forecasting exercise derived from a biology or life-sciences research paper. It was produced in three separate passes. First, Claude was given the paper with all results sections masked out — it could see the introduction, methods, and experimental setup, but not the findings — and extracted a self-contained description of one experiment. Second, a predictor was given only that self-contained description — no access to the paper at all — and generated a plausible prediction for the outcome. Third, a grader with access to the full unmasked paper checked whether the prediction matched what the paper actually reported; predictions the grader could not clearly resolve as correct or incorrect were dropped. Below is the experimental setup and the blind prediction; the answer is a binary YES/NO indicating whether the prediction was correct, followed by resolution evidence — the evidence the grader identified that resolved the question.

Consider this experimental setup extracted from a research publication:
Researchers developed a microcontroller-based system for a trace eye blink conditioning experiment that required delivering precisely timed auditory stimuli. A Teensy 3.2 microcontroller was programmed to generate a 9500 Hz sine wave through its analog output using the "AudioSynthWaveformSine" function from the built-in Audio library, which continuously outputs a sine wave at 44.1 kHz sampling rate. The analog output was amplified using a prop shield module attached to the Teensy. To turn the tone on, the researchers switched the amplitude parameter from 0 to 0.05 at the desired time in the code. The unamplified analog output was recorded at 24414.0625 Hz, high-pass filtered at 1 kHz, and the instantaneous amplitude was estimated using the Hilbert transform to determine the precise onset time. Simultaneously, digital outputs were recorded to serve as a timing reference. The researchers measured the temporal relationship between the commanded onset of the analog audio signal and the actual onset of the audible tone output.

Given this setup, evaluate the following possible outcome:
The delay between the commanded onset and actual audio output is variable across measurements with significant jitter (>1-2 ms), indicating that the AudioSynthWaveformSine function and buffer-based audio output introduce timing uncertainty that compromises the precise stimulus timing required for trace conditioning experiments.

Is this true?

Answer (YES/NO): NO